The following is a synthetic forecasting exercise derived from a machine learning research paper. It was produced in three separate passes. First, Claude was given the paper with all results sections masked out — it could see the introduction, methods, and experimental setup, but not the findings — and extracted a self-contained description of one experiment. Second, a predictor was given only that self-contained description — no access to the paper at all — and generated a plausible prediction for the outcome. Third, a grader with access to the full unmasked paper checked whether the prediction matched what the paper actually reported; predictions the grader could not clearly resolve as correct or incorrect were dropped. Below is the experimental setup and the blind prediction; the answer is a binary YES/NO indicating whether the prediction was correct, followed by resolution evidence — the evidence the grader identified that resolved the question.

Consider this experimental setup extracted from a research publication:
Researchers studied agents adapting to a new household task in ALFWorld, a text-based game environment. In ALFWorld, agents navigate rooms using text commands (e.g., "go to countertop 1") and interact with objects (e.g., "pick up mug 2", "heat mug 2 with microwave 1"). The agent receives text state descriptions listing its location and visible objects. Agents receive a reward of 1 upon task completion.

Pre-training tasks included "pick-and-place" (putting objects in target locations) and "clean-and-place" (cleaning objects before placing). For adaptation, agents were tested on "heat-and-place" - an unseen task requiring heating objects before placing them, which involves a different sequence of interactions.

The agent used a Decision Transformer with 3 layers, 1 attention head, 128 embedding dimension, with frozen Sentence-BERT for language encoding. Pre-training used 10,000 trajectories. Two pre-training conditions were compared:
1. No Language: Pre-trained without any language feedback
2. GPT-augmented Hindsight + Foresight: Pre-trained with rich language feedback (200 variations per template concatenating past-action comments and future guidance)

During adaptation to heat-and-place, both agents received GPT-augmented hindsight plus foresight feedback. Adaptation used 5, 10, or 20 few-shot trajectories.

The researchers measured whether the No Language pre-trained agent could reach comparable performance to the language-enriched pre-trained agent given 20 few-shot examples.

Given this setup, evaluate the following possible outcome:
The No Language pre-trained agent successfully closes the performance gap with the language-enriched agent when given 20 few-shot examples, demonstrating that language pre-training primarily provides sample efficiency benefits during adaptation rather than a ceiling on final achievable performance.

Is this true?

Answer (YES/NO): NO